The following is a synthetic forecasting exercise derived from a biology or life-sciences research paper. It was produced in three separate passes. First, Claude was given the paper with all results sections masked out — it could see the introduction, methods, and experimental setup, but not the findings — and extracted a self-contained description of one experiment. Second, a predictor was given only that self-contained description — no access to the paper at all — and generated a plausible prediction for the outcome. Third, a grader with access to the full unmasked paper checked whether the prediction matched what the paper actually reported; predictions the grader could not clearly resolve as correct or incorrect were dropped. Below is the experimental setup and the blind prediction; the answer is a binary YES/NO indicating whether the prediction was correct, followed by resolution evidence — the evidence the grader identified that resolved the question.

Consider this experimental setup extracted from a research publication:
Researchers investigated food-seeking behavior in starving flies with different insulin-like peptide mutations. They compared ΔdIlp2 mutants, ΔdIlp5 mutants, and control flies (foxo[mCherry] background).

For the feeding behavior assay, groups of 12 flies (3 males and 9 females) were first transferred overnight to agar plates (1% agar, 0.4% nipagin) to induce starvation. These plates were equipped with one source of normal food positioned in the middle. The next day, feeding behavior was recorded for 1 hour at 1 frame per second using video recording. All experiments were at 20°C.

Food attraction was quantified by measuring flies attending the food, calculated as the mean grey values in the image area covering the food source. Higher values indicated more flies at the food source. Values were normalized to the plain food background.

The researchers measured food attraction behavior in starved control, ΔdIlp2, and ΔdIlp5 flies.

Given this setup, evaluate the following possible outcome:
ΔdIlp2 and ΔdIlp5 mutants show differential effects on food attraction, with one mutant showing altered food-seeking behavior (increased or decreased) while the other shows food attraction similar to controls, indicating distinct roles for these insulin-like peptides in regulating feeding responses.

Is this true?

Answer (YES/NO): YES